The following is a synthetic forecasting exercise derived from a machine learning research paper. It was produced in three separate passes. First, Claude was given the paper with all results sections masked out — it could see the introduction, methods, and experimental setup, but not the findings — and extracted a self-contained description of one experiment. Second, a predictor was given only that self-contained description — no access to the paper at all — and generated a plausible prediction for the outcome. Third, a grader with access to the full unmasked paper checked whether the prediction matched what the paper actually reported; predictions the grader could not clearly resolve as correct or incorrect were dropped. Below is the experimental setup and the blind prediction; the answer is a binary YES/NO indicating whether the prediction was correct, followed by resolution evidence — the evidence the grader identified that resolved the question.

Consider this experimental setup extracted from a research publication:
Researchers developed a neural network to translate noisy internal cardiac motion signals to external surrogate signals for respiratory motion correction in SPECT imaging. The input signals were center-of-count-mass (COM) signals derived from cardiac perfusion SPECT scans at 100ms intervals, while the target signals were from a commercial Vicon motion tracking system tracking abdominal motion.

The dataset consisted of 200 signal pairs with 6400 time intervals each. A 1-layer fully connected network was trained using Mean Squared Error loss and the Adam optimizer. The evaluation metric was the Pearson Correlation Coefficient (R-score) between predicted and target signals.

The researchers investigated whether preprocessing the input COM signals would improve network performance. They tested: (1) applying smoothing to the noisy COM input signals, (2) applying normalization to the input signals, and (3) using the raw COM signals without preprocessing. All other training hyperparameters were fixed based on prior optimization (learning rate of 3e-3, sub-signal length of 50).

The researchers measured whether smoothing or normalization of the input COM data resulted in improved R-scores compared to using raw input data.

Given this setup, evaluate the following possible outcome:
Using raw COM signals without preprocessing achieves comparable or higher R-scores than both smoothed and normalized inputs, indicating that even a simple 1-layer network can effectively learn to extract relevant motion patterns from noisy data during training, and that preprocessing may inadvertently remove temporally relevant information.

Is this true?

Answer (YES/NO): YES